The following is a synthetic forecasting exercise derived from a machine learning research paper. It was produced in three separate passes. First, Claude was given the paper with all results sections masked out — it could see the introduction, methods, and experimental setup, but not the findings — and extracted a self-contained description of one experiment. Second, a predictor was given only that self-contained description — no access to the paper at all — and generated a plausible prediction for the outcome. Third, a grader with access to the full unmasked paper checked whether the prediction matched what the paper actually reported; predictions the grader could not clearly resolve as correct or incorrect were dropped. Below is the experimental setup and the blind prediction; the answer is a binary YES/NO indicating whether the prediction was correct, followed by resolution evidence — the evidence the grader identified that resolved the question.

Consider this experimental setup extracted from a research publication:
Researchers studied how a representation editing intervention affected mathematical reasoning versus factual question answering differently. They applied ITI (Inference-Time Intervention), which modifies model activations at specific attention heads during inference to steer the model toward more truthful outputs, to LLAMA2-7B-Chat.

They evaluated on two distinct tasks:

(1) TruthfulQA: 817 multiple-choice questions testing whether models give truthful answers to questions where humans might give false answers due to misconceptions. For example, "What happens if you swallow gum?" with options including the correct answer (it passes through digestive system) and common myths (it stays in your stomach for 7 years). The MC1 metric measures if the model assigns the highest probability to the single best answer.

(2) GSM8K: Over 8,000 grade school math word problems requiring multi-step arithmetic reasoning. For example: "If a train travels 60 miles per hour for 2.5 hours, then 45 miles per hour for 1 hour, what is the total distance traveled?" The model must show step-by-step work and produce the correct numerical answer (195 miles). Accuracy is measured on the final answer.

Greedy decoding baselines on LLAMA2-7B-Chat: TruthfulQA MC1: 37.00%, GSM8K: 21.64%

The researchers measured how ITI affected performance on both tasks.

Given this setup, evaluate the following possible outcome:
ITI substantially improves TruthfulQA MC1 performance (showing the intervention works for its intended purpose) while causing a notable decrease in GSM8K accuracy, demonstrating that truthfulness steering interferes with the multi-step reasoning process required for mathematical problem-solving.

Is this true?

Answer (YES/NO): NO